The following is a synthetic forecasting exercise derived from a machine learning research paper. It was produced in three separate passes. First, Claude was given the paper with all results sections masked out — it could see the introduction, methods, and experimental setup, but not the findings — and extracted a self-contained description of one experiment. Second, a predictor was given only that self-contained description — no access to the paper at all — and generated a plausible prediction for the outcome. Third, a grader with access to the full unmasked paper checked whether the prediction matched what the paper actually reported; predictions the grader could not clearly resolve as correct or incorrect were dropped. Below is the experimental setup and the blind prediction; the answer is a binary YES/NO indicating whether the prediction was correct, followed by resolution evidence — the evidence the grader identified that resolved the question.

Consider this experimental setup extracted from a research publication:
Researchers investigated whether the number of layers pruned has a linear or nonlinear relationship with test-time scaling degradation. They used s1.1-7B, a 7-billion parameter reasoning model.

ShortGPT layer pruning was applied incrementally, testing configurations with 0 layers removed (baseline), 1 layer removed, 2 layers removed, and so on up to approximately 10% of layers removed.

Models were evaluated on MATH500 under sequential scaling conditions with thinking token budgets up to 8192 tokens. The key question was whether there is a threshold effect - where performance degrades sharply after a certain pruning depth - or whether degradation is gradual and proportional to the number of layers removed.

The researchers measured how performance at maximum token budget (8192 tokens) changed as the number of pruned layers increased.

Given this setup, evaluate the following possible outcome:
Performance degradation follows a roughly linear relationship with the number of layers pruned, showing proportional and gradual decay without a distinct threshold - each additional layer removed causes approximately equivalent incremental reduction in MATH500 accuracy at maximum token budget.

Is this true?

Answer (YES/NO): NO